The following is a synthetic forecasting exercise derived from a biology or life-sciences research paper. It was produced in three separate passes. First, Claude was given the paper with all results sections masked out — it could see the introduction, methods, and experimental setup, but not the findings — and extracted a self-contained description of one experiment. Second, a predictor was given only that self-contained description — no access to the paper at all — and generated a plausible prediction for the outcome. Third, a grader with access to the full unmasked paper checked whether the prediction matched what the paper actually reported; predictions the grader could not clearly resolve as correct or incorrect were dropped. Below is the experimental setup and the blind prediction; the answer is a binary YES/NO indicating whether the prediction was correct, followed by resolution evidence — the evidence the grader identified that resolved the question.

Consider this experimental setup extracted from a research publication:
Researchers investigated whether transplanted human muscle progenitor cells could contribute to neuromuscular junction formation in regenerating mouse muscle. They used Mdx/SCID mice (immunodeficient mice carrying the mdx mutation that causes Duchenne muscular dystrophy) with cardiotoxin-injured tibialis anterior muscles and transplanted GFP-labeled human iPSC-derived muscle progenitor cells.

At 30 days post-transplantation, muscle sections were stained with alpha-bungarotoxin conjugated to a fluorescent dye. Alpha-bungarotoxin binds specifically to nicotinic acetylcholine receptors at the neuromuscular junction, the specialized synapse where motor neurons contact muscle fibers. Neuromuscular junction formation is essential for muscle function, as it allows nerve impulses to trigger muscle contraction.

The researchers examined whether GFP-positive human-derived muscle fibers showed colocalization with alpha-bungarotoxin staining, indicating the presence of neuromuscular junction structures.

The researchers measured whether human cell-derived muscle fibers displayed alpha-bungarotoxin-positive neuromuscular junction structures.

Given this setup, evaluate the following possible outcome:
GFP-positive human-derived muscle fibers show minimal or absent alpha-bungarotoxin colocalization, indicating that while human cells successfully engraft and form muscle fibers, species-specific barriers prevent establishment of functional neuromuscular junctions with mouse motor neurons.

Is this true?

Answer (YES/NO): NO